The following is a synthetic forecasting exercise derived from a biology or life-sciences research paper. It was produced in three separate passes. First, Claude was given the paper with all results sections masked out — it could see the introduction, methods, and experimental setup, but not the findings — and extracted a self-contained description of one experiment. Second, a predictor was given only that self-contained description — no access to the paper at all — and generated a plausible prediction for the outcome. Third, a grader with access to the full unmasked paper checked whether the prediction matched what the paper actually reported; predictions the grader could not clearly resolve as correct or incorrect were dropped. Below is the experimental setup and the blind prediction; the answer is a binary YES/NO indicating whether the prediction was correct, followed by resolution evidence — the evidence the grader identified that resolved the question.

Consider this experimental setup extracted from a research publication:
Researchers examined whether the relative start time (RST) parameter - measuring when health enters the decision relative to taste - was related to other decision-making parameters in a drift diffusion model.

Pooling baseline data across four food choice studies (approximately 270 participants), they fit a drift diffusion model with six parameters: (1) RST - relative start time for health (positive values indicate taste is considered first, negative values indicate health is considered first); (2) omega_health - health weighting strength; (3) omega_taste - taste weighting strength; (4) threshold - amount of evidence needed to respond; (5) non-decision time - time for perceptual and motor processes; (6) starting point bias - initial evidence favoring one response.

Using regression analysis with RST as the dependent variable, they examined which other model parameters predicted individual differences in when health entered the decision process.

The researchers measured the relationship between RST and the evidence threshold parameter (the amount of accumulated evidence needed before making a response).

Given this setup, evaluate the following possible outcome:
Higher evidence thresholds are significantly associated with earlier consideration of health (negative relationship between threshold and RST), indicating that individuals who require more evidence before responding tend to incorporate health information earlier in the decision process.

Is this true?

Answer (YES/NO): NO